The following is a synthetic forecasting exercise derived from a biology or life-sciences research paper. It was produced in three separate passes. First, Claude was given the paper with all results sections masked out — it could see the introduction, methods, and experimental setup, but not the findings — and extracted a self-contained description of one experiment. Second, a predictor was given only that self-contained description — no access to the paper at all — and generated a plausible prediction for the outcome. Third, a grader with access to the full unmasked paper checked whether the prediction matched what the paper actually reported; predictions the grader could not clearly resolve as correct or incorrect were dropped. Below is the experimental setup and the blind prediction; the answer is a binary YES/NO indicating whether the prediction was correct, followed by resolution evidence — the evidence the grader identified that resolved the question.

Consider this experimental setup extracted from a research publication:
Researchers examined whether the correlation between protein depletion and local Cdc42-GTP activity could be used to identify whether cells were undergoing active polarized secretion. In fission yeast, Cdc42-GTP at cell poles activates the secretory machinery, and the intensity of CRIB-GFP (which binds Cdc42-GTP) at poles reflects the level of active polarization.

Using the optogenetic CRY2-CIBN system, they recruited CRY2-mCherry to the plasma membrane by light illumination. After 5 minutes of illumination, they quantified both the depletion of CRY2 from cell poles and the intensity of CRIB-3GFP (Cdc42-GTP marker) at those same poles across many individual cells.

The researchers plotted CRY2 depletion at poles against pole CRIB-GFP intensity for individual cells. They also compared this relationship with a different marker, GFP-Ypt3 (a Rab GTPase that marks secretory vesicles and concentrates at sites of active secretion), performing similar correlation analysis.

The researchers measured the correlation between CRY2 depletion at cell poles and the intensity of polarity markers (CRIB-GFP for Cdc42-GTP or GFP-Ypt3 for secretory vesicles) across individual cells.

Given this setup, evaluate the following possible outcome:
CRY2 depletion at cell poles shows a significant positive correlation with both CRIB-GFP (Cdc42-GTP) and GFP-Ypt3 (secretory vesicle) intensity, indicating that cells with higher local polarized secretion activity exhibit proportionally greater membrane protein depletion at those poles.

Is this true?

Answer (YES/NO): YES